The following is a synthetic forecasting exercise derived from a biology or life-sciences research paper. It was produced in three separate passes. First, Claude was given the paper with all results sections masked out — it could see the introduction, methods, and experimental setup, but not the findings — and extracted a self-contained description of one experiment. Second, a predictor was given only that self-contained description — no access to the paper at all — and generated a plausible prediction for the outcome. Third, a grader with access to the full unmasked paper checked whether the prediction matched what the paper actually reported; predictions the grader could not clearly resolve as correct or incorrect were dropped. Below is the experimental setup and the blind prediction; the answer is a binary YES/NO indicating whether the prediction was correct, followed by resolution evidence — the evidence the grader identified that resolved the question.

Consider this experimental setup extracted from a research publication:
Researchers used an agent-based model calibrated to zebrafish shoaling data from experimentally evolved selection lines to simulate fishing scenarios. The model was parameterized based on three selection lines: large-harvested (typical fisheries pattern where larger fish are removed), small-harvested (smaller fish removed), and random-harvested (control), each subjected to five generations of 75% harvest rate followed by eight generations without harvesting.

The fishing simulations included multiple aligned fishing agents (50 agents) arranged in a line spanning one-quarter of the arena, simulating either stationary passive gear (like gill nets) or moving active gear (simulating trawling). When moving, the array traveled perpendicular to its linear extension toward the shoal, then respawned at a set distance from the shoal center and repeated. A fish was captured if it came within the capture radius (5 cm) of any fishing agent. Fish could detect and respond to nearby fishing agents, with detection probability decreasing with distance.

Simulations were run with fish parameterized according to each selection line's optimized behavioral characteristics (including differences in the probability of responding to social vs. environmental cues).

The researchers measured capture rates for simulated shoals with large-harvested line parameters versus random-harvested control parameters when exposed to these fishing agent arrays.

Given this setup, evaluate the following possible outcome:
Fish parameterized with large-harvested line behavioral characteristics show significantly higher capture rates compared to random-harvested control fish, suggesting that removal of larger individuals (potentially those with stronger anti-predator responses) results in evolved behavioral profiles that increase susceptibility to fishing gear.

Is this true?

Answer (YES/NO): NO